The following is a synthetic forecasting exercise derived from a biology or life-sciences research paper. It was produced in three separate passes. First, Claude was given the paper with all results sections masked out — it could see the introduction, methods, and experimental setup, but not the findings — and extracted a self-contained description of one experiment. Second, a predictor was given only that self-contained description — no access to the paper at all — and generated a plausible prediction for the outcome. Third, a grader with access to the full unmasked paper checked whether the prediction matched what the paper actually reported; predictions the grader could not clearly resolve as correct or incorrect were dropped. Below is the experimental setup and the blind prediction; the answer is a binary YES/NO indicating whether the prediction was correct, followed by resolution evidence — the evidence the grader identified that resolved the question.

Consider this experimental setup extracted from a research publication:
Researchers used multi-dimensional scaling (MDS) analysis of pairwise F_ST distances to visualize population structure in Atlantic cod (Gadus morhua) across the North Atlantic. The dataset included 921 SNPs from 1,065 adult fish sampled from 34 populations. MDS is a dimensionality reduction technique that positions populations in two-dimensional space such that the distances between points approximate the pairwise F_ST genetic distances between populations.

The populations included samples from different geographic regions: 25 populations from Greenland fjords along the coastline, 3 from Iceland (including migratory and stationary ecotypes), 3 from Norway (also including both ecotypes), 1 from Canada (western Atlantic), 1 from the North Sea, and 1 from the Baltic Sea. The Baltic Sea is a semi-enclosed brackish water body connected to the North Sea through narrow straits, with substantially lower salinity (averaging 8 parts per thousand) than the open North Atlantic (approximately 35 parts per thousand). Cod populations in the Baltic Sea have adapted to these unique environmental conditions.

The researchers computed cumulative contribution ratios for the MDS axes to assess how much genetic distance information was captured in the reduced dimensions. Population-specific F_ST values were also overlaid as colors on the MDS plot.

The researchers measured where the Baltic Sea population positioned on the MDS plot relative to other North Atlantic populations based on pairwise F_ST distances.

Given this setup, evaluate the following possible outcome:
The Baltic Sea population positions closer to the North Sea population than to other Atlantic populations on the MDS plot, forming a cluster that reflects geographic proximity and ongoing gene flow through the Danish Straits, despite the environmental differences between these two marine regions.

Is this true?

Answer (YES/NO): YES